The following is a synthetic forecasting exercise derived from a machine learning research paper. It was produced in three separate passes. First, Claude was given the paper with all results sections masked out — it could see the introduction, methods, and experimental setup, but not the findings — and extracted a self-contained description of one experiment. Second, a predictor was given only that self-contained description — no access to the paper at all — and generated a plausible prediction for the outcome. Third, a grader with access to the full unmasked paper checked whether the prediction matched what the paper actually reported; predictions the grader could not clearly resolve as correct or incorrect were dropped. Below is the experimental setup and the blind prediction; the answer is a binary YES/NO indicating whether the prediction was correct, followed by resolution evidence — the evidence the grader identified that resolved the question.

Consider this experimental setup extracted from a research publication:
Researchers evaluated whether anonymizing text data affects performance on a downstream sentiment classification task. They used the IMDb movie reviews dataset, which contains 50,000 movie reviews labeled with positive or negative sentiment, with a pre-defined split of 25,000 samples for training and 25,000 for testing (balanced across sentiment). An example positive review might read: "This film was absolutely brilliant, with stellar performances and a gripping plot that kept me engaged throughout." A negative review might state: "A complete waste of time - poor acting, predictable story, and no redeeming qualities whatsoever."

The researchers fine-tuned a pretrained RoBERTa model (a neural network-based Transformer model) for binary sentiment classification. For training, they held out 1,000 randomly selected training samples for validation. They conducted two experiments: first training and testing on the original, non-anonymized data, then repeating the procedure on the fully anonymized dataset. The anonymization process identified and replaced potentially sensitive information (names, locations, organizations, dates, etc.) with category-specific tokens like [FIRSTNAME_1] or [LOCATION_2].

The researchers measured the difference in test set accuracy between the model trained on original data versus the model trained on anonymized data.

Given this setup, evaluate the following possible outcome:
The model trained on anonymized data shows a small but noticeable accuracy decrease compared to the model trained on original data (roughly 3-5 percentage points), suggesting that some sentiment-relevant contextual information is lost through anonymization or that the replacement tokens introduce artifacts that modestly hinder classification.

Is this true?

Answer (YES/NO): NO